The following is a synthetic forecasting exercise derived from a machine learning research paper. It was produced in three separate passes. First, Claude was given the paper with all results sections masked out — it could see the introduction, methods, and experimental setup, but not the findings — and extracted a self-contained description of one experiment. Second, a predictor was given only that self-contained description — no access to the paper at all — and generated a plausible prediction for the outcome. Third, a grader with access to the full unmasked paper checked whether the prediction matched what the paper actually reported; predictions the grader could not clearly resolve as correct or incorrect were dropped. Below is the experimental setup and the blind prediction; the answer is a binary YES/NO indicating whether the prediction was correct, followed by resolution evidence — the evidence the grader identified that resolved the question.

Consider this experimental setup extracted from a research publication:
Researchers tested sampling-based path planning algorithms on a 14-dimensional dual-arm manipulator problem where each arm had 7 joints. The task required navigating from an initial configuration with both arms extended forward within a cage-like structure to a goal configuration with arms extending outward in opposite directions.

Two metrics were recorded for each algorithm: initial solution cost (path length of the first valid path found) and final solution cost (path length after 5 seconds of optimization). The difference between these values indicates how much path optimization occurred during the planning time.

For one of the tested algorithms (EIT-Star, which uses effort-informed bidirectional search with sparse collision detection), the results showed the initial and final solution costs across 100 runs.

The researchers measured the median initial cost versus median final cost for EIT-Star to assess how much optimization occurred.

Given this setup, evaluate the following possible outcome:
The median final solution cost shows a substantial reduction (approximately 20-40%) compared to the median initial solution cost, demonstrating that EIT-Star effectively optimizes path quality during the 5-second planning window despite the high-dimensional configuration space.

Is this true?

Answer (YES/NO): YES